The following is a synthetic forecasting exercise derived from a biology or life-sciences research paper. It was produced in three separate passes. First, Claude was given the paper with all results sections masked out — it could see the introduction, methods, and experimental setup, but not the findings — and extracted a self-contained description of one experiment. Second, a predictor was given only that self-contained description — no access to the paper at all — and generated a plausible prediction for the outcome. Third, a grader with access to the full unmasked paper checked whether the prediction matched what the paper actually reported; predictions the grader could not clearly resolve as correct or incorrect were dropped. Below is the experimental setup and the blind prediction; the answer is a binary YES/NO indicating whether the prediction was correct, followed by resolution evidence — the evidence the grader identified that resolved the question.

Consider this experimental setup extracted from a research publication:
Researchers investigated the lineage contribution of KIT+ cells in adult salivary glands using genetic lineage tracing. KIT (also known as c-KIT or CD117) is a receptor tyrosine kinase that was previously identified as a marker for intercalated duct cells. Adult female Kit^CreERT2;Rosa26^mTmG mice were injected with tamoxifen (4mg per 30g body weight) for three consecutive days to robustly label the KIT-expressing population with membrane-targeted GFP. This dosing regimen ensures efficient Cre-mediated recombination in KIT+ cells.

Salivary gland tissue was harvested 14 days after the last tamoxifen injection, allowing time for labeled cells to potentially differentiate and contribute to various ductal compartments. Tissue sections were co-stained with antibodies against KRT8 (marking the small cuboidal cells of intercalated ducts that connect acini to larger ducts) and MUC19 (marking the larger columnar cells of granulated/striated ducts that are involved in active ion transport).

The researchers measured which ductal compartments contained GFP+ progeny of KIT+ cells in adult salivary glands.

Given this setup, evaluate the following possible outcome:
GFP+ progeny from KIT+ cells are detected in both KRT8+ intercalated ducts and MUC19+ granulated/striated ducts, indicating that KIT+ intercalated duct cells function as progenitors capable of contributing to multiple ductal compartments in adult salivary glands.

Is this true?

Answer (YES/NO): NO